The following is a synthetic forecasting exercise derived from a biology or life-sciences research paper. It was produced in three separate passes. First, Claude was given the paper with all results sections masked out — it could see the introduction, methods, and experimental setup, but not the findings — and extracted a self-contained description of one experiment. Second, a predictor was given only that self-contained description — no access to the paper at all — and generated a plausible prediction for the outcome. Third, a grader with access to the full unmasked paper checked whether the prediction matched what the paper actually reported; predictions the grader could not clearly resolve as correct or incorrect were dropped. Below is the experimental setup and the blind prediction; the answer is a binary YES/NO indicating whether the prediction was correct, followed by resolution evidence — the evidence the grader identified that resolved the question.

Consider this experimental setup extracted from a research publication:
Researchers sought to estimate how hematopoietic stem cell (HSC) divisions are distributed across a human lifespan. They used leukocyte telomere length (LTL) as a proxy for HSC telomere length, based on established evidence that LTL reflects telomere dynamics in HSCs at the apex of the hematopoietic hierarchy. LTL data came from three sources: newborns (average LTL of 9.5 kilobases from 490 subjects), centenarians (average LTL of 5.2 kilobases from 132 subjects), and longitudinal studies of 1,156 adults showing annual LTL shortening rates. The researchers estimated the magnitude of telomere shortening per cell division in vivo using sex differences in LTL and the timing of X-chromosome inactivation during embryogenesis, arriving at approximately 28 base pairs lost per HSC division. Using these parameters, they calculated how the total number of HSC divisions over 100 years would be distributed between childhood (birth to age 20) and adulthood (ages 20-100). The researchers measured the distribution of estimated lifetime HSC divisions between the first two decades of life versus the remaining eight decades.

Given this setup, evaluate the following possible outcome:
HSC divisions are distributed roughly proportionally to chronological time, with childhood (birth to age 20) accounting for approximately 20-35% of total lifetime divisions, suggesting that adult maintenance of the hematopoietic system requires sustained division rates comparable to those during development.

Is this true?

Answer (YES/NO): NO